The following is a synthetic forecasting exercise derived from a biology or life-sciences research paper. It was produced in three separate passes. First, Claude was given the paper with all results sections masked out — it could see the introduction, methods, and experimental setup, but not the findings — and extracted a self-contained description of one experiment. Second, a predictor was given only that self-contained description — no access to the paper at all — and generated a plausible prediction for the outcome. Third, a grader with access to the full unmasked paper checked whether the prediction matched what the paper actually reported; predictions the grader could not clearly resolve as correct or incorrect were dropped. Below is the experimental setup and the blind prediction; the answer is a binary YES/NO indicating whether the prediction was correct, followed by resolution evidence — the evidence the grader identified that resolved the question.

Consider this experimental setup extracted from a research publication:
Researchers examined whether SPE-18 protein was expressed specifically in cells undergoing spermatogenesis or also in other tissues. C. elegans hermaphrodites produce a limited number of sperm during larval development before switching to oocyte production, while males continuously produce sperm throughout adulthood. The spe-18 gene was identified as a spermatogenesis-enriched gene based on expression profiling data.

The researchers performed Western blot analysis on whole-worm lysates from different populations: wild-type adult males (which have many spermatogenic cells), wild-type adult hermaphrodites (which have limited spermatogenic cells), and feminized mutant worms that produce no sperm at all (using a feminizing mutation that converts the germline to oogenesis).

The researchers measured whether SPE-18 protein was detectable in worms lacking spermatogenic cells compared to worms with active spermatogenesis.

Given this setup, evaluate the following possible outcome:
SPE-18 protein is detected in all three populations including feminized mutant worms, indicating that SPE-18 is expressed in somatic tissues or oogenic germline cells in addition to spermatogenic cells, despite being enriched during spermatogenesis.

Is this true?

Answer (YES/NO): NO